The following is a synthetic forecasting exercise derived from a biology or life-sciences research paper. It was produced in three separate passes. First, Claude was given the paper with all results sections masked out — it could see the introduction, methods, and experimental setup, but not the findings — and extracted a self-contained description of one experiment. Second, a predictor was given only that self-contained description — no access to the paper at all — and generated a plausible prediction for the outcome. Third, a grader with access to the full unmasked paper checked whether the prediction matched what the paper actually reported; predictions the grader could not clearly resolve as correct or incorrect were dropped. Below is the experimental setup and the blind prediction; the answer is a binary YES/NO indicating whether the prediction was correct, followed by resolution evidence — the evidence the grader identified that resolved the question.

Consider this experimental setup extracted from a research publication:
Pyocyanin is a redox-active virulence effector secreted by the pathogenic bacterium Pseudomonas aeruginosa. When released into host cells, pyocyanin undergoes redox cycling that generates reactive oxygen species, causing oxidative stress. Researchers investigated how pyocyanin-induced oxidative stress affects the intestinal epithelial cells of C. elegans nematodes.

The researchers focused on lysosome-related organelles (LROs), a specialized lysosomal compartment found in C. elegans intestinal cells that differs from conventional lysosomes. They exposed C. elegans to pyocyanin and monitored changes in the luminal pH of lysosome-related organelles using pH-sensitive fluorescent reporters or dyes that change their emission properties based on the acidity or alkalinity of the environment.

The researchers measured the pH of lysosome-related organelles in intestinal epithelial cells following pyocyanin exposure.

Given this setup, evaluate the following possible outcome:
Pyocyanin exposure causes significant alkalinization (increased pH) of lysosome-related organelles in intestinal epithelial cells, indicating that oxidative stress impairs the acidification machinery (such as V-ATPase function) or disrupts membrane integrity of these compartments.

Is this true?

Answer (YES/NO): YES